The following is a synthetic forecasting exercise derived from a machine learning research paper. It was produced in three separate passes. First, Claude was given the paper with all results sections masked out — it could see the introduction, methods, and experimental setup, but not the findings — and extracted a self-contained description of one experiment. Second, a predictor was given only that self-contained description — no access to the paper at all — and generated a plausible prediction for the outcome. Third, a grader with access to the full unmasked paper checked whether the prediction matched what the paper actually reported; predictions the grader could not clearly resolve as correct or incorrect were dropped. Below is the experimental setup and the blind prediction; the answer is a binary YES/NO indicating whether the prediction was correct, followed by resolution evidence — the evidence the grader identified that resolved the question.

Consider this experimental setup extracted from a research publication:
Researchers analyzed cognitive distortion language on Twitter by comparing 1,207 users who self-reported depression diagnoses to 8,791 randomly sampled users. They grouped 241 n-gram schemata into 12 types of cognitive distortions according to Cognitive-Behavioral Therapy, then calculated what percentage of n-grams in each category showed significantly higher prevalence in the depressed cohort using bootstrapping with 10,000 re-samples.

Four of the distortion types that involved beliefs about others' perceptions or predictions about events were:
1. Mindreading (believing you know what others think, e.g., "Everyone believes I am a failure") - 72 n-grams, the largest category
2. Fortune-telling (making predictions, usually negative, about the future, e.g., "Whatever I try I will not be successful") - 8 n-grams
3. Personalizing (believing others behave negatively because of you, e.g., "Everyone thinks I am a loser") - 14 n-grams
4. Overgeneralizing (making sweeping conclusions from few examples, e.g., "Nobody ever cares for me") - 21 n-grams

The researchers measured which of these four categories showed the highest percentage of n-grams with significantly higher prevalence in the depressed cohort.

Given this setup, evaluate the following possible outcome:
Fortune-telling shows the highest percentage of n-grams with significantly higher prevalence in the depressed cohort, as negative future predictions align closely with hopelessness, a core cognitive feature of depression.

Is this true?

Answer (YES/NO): YES